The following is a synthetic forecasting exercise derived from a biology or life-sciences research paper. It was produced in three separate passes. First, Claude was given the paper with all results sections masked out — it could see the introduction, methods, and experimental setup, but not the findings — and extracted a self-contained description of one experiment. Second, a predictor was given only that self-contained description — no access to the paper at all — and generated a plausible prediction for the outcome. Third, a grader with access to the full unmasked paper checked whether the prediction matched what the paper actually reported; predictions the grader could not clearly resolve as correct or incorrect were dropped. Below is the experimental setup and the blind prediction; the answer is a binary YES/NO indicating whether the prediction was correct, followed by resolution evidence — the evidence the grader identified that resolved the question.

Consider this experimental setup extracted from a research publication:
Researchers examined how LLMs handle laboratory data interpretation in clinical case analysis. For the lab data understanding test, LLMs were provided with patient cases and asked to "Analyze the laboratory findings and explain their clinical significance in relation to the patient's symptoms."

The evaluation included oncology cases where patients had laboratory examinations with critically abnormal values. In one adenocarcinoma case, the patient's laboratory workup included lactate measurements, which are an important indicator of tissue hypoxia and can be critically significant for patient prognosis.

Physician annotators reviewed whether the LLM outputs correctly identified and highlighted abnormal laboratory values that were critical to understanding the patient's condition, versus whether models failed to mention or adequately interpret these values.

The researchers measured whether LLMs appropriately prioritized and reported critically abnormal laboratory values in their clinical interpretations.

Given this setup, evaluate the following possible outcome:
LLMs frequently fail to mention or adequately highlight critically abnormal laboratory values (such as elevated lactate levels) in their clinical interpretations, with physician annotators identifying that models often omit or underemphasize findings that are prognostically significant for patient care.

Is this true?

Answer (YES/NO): YES